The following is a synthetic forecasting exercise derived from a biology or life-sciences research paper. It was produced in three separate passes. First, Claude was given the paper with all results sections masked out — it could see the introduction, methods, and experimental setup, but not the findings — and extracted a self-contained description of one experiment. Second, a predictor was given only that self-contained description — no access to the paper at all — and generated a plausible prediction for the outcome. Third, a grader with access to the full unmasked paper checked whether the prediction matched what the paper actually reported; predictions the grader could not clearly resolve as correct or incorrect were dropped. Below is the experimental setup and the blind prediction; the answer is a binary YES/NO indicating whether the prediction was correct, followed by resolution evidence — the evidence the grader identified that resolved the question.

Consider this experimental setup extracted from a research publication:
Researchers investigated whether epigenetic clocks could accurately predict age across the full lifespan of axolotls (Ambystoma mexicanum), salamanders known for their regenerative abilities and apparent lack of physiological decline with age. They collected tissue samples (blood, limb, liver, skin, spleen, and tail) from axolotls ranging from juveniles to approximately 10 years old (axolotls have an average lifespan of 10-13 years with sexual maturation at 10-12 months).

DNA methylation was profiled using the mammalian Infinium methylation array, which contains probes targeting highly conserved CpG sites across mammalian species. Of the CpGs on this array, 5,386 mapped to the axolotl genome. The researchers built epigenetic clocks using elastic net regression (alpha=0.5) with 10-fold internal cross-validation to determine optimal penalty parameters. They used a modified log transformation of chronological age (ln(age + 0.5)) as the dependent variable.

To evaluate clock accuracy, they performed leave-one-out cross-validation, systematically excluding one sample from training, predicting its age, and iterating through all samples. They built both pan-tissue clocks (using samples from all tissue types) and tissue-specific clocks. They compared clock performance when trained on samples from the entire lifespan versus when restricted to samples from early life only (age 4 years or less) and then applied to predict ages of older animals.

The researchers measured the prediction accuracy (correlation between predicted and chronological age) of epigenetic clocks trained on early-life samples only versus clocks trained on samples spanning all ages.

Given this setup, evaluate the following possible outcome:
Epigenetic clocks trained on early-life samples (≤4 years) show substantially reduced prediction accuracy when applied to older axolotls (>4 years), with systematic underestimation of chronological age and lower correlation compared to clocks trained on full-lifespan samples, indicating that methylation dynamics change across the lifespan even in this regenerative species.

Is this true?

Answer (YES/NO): NO